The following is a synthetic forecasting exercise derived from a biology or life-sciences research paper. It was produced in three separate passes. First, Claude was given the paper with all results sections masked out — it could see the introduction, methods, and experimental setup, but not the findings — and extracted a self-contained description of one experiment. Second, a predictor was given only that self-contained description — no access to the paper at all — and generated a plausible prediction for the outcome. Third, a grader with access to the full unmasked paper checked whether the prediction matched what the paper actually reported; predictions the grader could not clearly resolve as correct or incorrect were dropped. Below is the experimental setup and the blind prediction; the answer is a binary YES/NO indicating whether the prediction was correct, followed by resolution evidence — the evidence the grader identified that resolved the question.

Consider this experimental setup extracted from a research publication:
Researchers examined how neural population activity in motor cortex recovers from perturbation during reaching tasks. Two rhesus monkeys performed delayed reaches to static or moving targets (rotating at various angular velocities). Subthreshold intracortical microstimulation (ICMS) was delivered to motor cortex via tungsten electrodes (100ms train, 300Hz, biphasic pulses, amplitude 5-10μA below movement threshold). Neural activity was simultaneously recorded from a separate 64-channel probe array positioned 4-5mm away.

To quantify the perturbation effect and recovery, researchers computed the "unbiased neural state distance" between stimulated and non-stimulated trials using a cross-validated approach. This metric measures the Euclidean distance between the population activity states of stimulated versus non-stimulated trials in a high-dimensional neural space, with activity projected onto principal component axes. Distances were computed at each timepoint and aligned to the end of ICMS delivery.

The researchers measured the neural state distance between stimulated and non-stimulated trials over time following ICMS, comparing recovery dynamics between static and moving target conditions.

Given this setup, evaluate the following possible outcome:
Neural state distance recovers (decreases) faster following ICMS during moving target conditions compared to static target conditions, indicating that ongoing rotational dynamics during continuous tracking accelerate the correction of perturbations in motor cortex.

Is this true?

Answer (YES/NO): YES